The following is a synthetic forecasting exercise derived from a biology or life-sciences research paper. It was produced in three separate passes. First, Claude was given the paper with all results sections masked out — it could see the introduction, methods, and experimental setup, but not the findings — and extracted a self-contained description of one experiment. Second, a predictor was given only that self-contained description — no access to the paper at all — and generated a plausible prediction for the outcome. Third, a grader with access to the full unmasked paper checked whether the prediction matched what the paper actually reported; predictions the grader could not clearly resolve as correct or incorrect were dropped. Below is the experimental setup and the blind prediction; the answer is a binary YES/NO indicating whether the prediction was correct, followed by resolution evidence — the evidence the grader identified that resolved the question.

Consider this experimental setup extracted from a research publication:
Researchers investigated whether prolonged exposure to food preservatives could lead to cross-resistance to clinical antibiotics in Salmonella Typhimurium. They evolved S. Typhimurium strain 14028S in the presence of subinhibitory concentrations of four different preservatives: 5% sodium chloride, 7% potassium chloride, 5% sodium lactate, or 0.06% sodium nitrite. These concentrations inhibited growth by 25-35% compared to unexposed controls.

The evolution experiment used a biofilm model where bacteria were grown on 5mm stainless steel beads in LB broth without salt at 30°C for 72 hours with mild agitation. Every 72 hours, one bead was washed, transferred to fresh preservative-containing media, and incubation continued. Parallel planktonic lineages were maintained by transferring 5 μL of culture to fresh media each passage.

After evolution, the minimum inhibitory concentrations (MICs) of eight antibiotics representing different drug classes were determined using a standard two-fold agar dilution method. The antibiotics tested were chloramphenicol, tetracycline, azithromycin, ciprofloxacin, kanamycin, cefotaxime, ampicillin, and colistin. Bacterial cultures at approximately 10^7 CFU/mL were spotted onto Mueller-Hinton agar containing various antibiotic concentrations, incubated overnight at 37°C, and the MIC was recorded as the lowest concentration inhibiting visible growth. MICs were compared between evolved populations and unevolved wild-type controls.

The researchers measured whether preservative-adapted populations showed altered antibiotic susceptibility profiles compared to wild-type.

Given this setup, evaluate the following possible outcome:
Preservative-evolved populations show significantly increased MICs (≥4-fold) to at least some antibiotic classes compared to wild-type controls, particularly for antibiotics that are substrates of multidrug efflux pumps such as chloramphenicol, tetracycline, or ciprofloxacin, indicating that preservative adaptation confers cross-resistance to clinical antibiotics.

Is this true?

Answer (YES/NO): NO